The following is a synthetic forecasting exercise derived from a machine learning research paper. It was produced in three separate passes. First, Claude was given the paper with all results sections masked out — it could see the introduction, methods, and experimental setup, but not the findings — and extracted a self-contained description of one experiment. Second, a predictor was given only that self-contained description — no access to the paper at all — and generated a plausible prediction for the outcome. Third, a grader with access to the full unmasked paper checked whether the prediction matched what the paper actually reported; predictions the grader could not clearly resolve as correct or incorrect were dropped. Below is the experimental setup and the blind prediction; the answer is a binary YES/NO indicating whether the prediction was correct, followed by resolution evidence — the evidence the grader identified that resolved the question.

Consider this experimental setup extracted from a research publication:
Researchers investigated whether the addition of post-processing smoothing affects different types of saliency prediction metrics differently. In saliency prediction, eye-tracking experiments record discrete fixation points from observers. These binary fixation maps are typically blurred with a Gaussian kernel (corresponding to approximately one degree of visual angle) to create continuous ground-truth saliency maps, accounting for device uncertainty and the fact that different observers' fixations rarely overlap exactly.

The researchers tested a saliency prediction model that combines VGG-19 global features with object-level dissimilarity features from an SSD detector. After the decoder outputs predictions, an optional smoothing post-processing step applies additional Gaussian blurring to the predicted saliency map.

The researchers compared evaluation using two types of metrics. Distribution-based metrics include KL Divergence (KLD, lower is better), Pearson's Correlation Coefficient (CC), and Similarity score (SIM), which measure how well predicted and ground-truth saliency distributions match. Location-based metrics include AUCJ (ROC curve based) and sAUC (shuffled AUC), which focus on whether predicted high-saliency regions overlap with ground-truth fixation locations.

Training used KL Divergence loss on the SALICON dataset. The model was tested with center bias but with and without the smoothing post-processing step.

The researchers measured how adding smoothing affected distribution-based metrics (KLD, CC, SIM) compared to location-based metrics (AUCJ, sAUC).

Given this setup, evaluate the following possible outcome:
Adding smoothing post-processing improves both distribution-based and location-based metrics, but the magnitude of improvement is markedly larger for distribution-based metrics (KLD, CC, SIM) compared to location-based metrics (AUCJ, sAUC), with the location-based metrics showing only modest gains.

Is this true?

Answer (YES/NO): NO